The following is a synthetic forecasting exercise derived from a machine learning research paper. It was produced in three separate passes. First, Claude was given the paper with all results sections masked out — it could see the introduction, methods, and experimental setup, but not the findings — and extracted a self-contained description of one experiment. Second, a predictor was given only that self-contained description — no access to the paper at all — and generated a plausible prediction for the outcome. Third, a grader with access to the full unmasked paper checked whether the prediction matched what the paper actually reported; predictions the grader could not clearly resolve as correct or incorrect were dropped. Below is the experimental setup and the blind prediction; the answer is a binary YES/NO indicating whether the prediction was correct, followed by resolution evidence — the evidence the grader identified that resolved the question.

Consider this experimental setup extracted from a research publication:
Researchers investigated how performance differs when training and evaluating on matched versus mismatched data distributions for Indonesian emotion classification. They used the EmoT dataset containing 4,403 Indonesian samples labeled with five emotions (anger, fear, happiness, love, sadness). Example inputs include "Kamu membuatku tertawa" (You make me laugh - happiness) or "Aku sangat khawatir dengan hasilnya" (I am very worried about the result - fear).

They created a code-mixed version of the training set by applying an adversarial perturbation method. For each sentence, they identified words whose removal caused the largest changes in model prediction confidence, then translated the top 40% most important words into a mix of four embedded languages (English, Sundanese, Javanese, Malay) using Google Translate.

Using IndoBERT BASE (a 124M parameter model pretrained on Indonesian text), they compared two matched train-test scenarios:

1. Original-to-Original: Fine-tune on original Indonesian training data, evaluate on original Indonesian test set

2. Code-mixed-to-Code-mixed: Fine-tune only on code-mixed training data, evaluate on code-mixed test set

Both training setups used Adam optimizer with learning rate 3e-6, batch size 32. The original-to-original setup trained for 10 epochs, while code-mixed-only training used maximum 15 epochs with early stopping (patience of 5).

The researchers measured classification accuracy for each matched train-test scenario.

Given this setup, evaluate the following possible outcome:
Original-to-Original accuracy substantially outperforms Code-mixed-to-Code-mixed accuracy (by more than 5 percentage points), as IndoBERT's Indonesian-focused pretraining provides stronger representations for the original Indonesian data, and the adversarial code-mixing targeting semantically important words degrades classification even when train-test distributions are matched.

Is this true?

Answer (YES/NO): YES